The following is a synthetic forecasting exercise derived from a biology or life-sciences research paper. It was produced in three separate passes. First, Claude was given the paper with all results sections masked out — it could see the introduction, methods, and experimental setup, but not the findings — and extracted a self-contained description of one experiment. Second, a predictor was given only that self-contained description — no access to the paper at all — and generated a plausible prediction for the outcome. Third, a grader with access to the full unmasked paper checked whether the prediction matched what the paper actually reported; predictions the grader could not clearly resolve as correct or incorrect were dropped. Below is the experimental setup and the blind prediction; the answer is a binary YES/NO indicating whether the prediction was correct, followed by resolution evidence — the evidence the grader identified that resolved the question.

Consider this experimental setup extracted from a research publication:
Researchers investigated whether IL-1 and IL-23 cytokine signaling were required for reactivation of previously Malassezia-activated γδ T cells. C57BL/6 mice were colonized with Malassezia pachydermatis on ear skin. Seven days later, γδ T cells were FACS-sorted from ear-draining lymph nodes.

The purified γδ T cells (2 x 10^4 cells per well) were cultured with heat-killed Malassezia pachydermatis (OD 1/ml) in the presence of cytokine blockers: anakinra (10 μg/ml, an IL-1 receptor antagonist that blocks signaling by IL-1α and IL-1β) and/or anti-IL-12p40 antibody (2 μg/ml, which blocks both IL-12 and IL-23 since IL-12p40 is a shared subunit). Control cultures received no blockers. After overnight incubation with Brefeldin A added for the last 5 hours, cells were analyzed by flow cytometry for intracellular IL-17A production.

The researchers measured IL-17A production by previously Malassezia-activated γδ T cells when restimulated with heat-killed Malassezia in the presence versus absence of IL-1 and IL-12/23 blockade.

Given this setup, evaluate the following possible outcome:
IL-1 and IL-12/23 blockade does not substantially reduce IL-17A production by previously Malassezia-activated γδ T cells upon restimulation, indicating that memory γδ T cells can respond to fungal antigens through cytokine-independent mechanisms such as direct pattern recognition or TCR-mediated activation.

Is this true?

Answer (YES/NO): NO